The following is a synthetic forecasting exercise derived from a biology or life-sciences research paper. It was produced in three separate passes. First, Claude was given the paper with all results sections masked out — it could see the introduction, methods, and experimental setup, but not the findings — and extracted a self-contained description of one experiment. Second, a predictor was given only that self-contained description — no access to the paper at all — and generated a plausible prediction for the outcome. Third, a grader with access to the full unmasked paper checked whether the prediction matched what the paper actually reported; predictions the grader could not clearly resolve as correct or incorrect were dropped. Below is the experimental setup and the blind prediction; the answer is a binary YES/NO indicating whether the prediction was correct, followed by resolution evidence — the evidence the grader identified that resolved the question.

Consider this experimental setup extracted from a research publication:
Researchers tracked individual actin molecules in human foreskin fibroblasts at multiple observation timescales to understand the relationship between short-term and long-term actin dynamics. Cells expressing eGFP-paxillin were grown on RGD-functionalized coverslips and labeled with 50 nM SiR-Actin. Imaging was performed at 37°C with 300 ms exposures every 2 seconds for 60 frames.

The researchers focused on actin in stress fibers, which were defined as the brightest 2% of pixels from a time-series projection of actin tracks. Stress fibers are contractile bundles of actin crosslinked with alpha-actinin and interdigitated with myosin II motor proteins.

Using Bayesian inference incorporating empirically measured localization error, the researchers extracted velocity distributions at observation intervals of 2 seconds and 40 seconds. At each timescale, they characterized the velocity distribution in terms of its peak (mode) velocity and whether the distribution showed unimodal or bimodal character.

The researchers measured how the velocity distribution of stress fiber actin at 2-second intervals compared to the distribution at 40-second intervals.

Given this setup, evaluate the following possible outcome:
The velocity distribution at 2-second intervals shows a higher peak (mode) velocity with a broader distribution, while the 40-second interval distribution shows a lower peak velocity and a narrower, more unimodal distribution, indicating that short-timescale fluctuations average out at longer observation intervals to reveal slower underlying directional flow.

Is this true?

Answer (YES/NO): NO